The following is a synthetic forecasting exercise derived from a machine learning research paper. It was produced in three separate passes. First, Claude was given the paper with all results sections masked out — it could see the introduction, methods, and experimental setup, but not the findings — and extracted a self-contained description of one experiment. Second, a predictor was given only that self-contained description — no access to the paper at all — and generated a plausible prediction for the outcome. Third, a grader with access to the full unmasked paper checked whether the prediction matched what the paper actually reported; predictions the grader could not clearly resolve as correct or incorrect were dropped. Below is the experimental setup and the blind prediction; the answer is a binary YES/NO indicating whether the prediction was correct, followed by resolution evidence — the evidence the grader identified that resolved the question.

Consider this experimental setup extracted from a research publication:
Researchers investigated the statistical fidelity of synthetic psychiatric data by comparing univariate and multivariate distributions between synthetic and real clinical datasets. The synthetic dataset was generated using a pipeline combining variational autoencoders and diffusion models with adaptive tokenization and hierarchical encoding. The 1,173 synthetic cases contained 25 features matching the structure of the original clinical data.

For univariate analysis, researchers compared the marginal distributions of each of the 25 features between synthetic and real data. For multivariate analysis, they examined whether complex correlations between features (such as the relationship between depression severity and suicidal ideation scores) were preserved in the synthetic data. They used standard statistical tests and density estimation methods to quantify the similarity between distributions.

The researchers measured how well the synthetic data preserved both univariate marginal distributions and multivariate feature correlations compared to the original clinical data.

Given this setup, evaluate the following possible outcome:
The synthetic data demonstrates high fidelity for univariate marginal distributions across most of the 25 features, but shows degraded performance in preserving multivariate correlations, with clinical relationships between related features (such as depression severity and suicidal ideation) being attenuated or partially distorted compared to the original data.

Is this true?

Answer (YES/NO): NO